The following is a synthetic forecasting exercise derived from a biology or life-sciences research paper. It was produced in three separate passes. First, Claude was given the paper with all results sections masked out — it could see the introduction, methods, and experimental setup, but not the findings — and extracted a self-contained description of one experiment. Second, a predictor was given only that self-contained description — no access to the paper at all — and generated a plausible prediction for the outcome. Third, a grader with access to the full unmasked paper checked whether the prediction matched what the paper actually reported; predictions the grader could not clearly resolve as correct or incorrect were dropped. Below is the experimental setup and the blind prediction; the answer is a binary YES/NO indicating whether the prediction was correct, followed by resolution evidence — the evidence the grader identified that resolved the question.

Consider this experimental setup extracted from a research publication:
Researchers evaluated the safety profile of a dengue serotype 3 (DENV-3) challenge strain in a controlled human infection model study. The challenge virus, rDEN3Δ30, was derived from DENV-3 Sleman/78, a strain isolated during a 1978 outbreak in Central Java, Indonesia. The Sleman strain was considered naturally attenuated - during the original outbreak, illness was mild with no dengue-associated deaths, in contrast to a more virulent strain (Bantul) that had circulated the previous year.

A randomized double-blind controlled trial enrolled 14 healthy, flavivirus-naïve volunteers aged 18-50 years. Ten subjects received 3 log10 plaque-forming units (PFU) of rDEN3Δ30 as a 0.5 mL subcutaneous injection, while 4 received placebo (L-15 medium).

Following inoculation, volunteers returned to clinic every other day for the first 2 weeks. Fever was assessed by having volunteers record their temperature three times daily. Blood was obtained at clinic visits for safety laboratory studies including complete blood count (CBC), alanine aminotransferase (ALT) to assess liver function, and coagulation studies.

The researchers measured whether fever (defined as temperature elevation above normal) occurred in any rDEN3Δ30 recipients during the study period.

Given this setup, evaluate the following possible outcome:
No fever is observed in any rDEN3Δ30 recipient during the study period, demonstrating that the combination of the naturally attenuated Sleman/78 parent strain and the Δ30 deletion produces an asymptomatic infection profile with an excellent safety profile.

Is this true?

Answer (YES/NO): NO